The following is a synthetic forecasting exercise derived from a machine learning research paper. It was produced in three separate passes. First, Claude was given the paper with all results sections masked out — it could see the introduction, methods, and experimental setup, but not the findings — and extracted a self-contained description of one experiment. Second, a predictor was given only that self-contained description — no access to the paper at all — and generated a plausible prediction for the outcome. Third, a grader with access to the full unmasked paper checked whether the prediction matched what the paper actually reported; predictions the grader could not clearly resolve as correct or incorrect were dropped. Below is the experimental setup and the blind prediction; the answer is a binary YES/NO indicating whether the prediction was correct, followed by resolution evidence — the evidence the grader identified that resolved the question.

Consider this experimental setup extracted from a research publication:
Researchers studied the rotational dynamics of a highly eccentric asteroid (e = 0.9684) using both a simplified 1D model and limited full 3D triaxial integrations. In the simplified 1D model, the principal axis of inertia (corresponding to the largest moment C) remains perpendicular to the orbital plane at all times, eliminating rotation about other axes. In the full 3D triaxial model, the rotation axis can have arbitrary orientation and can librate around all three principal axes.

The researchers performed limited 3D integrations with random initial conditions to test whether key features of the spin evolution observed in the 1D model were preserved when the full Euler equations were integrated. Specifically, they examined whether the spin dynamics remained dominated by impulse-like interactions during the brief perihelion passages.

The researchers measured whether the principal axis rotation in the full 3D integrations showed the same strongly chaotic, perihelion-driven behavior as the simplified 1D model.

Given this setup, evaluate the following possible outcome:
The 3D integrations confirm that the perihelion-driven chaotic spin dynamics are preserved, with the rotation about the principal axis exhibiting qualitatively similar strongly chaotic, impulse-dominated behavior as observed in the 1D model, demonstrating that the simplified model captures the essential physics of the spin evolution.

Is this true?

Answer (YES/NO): YES